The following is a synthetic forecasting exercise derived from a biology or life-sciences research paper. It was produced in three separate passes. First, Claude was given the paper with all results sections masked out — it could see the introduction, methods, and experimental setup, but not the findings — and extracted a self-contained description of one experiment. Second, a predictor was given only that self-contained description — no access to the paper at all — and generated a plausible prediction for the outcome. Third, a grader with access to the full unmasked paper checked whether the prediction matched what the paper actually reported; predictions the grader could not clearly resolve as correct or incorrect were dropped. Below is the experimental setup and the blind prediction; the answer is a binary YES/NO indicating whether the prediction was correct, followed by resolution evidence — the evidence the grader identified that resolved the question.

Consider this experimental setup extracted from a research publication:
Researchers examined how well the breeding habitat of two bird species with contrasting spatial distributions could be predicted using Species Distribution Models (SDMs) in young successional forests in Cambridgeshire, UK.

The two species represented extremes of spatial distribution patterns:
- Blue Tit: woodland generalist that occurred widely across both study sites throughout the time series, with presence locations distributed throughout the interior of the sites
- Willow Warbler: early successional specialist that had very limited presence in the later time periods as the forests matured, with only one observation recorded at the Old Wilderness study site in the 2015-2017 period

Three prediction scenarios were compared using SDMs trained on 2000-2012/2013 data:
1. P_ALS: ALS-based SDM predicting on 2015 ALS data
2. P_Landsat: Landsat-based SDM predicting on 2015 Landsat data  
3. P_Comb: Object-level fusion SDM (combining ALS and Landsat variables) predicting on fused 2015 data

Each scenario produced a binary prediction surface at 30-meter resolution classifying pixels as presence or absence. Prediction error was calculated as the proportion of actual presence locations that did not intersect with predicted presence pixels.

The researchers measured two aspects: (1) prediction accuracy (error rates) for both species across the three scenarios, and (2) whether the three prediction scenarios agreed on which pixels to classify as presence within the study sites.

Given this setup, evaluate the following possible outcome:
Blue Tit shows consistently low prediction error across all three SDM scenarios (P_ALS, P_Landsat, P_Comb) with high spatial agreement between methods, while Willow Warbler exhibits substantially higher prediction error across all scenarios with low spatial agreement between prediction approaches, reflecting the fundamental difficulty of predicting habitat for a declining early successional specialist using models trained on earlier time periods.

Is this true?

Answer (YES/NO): NO